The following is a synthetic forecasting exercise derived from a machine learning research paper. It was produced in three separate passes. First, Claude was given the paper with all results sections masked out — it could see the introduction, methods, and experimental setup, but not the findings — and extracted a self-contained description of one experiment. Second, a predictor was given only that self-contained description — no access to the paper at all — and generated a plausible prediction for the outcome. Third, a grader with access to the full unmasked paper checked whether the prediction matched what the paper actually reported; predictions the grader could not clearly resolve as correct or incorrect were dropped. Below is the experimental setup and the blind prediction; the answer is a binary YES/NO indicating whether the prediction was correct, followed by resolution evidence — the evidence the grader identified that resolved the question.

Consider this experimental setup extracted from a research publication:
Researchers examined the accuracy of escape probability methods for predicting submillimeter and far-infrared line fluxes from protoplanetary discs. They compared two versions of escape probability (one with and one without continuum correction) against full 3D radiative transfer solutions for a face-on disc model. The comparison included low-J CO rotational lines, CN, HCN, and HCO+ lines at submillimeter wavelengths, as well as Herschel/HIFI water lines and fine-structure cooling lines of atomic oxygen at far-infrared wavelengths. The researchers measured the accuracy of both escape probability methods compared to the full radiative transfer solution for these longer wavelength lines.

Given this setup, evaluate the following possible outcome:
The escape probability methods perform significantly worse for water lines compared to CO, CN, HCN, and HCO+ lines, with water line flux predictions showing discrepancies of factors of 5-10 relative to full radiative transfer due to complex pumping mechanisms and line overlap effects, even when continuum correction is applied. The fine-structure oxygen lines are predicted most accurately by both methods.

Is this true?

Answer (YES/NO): NO